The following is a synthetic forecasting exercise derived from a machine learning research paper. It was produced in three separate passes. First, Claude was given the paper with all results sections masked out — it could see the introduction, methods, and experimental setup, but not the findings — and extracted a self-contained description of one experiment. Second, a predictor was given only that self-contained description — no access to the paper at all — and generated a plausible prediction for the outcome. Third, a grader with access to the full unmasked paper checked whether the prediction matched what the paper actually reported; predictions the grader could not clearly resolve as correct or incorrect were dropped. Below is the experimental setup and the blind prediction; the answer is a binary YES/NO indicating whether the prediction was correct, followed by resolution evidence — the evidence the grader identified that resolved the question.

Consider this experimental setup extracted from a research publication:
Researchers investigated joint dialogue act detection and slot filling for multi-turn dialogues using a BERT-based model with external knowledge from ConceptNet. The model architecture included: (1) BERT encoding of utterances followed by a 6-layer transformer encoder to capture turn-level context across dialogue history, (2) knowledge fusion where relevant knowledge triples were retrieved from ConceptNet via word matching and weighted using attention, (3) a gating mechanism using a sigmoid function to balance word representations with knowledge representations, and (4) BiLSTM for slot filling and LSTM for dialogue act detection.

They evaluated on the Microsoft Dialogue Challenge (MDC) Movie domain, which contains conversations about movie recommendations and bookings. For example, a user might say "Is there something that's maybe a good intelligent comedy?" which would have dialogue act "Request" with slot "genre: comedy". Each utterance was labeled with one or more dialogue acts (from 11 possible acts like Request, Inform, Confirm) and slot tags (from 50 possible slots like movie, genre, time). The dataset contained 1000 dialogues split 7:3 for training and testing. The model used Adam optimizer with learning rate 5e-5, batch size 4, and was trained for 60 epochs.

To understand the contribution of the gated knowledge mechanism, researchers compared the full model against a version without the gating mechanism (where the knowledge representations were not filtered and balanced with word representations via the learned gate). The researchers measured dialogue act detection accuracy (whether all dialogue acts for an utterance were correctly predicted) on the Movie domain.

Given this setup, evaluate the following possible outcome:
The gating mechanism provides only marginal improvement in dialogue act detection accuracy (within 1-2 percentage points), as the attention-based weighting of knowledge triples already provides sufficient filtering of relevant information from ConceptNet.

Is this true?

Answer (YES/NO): NO